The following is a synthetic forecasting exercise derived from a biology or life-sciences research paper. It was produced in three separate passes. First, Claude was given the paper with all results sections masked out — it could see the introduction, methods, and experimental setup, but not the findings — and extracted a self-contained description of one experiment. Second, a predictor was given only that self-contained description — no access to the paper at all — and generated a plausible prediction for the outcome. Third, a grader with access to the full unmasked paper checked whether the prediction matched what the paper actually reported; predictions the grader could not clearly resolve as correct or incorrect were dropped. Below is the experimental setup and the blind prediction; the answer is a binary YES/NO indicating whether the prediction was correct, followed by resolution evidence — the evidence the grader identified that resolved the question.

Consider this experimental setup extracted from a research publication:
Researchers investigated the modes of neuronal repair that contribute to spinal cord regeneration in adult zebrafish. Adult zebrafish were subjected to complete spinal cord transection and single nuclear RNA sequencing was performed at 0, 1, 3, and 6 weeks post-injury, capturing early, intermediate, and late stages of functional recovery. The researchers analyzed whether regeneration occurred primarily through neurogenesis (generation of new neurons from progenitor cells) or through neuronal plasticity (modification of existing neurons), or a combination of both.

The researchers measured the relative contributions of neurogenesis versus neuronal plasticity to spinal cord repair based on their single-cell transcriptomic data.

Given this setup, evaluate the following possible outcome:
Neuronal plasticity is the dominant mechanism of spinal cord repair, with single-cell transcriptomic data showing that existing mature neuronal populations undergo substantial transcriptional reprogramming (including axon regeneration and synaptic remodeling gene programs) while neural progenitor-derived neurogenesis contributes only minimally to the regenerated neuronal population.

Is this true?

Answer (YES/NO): NO